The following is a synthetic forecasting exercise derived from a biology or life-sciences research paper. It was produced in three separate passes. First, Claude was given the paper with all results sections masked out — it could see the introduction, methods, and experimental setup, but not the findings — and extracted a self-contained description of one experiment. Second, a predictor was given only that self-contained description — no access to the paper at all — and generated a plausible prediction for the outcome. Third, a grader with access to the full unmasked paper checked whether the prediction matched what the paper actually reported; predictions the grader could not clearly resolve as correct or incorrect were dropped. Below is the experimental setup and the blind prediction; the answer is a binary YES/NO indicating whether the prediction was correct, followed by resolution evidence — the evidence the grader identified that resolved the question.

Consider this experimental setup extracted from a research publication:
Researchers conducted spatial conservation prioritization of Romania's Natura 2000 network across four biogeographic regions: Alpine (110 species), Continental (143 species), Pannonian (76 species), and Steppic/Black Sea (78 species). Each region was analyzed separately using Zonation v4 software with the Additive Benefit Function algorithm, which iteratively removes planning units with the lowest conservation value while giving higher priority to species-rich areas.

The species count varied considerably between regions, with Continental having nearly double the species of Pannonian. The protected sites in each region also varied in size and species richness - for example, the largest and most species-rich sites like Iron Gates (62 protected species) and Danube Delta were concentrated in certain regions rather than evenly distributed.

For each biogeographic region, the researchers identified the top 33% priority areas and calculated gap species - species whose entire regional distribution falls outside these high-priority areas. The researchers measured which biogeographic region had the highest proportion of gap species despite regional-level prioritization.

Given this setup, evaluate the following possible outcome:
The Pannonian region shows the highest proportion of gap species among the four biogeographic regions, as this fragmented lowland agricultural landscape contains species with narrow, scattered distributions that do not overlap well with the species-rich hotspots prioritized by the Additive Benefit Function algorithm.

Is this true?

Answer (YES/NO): NO